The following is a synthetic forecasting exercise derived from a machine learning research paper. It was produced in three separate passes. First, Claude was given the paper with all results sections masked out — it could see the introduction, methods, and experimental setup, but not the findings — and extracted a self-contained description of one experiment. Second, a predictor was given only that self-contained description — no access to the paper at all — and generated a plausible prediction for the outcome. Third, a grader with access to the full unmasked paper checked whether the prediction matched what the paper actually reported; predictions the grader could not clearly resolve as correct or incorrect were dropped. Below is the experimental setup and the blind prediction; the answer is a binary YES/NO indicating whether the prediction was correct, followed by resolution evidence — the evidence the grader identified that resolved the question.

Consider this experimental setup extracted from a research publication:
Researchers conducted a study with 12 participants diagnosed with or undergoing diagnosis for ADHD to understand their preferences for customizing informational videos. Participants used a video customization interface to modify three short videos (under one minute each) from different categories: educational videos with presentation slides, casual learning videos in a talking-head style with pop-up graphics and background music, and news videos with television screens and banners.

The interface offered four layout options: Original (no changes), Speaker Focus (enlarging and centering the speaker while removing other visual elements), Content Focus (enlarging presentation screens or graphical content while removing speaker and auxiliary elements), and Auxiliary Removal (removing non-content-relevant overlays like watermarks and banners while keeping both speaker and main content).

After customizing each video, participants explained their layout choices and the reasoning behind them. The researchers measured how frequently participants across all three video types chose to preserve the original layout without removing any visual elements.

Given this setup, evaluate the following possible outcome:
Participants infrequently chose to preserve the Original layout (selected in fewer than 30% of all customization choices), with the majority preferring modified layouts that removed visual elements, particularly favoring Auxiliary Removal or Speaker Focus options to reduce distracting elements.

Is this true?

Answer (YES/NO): YES